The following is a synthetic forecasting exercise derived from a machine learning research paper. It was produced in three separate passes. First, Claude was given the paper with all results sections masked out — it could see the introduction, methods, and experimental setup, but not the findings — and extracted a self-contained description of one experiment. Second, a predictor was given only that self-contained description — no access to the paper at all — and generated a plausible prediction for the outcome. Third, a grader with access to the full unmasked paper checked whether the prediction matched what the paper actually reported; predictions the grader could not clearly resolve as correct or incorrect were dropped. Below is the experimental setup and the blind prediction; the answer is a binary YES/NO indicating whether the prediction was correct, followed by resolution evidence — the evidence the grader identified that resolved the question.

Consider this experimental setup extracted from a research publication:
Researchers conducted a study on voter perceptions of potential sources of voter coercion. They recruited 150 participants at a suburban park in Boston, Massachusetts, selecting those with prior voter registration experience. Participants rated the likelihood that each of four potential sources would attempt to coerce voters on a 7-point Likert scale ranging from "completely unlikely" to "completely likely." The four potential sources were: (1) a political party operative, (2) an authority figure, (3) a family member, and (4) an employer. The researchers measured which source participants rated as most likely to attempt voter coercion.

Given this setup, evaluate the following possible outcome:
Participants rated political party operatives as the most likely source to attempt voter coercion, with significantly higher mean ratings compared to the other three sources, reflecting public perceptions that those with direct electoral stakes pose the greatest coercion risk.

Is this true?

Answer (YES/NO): NO